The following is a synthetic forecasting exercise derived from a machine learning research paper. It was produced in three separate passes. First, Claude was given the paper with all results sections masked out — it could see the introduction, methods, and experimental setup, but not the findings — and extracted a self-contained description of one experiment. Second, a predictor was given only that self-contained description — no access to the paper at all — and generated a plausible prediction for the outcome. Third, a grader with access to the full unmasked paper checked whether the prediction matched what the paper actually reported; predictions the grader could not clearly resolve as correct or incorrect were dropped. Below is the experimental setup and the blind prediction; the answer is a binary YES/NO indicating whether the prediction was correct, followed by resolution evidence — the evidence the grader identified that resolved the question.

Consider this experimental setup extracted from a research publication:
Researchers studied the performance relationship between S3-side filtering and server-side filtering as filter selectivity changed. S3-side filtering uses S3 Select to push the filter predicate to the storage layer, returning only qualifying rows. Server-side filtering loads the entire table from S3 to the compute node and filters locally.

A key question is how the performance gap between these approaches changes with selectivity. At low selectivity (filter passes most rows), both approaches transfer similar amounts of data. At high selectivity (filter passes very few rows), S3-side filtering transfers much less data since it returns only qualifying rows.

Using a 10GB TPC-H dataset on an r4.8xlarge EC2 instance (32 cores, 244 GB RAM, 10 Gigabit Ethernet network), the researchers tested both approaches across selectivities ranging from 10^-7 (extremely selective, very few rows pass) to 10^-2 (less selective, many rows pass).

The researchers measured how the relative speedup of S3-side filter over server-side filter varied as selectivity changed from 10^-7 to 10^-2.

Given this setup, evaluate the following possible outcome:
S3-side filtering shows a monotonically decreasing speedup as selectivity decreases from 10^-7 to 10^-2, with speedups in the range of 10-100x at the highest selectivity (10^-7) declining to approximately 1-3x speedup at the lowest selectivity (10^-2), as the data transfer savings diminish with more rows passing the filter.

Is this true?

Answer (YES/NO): NO